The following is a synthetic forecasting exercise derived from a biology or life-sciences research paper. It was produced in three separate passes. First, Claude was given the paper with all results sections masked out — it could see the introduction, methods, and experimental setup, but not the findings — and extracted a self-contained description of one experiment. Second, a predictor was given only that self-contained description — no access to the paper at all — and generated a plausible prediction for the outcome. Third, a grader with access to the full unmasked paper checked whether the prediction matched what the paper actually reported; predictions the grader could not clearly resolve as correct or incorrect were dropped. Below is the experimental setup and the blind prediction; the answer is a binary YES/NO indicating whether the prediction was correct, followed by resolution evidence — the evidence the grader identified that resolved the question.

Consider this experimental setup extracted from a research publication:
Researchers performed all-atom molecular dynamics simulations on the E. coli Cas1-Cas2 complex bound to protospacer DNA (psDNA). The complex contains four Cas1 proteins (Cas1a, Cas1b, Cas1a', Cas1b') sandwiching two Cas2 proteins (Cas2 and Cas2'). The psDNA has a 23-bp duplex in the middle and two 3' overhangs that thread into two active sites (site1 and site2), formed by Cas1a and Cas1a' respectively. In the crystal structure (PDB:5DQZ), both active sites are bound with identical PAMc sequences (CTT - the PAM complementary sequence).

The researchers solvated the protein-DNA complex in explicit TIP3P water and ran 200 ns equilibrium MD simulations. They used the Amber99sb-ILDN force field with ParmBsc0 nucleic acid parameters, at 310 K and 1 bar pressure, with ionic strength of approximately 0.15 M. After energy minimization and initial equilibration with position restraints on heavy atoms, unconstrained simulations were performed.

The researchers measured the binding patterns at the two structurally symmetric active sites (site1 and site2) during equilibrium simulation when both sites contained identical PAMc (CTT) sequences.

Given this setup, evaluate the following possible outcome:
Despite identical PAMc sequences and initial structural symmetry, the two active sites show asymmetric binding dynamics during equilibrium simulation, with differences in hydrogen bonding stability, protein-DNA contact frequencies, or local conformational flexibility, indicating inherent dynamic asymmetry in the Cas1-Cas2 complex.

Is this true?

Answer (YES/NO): YES